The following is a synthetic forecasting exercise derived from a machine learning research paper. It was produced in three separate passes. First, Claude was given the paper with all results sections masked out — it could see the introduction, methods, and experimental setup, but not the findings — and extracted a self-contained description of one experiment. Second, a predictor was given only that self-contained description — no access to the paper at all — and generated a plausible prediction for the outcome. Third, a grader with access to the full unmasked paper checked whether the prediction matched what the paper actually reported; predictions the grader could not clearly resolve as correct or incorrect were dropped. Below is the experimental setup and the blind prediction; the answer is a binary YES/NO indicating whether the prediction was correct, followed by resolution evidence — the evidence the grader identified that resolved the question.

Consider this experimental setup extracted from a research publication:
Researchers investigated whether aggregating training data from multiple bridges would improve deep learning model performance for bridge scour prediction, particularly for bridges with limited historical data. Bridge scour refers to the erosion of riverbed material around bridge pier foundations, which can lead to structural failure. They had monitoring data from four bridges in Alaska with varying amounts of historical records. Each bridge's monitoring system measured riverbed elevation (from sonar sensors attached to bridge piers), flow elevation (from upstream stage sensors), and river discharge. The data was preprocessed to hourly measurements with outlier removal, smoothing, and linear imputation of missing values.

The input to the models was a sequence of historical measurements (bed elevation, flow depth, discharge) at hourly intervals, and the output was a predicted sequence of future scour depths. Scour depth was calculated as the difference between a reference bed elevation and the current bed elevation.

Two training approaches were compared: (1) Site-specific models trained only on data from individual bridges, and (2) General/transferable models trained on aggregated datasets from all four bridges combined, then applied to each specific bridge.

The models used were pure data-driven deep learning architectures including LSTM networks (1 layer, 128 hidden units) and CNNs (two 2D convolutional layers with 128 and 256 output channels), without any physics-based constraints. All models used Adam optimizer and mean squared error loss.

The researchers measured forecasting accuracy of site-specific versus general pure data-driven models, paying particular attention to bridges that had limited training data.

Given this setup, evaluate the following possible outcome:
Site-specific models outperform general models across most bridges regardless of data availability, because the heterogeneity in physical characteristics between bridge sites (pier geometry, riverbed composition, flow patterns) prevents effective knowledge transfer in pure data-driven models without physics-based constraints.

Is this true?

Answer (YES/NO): NO